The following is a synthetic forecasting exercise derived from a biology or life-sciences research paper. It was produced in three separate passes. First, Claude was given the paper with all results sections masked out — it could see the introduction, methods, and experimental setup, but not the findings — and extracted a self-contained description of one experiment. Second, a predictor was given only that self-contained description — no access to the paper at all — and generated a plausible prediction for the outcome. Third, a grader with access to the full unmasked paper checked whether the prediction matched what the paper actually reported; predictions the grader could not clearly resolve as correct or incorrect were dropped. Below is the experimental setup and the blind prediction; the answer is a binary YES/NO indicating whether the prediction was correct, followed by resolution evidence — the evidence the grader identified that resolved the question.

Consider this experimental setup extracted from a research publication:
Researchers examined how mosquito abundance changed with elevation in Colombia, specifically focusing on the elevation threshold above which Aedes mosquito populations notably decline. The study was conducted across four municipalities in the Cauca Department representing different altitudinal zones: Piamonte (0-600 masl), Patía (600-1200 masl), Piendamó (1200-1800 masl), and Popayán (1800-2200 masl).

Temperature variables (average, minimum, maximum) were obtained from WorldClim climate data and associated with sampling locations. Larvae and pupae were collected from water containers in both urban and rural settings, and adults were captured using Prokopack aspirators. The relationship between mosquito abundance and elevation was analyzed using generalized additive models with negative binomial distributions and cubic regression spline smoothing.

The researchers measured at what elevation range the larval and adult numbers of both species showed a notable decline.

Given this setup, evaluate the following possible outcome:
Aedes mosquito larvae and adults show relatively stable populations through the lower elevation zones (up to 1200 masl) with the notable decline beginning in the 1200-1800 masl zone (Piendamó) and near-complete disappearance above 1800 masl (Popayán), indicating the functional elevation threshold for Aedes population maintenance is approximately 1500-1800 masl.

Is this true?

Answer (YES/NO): NO